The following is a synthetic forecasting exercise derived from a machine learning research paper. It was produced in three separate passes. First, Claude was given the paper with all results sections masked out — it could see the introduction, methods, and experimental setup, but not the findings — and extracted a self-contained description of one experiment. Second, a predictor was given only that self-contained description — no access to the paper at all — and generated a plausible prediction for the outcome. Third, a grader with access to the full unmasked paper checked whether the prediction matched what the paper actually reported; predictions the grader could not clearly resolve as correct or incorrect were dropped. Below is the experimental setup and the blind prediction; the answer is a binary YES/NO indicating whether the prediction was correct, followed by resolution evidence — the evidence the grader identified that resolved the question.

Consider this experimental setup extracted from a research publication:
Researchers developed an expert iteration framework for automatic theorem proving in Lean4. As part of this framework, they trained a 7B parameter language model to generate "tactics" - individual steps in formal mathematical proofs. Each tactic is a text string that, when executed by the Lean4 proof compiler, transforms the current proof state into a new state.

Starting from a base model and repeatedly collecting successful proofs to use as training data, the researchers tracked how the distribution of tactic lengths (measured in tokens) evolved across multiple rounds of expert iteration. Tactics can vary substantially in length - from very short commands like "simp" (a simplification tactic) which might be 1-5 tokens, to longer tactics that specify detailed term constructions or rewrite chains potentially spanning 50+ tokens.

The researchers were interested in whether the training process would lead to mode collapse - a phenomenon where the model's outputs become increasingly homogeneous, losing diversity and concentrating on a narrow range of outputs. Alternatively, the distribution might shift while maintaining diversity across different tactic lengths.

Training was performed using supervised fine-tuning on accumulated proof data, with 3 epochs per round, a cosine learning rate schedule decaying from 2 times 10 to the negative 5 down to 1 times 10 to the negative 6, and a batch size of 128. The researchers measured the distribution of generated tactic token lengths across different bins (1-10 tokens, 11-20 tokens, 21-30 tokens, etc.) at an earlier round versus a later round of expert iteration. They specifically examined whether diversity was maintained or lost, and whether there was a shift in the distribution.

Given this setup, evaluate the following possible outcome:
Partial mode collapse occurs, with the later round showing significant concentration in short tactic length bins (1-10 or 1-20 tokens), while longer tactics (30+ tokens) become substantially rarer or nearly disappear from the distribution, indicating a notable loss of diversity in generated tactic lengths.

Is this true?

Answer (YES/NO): NO